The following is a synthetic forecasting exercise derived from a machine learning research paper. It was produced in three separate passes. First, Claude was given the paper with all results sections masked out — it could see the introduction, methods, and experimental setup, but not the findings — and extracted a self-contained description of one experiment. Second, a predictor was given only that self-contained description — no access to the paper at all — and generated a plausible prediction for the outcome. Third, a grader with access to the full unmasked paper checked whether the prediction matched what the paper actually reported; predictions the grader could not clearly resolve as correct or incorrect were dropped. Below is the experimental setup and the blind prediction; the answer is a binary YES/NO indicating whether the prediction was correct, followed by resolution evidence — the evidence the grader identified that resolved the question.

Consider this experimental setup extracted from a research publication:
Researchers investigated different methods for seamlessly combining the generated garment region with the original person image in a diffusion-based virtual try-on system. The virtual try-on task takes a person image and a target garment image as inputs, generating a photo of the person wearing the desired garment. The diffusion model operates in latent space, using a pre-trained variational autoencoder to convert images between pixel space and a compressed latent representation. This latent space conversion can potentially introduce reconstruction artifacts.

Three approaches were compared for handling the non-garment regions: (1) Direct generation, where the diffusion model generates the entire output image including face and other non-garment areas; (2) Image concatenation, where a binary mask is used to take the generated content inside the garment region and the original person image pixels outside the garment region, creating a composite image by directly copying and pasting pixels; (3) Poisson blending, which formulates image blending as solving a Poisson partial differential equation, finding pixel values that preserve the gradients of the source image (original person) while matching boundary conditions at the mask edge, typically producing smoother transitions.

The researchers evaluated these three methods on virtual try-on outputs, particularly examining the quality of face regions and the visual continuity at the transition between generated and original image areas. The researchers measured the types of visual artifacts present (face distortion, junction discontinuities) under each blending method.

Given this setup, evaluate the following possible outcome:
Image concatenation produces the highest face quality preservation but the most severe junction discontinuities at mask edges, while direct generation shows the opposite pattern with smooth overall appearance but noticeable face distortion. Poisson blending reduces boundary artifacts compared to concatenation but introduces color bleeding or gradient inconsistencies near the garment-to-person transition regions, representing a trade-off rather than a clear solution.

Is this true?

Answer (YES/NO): NO